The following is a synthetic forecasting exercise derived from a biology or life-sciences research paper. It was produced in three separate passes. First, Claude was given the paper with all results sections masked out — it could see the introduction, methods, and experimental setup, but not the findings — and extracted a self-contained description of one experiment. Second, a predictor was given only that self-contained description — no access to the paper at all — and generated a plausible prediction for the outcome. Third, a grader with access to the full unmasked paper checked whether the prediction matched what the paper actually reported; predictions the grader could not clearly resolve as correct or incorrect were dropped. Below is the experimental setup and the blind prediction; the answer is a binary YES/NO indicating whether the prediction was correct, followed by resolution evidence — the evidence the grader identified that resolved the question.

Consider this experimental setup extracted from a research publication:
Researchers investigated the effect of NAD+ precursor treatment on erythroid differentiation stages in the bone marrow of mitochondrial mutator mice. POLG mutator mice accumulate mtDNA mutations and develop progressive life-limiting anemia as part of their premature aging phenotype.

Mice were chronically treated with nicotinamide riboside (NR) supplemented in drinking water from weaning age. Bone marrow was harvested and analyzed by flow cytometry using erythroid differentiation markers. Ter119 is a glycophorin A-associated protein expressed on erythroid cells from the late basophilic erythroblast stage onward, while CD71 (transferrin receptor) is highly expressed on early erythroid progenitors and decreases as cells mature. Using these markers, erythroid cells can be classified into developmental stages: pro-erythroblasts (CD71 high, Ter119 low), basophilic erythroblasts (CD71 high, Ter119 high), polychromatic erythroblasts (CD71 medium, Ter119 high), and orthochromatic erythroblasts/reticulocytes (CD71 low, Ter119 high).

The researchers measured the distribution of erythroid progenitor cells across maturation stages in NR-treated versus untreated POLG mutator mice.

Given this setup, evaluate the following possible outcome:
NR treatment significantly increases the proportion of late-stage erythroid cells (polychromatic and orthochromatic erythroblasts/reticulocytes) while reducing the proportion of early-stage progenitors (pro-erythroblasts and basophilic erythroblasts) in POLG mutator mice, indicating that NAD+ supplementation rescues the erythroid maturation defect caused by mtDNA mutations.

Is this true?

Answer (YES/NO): NO